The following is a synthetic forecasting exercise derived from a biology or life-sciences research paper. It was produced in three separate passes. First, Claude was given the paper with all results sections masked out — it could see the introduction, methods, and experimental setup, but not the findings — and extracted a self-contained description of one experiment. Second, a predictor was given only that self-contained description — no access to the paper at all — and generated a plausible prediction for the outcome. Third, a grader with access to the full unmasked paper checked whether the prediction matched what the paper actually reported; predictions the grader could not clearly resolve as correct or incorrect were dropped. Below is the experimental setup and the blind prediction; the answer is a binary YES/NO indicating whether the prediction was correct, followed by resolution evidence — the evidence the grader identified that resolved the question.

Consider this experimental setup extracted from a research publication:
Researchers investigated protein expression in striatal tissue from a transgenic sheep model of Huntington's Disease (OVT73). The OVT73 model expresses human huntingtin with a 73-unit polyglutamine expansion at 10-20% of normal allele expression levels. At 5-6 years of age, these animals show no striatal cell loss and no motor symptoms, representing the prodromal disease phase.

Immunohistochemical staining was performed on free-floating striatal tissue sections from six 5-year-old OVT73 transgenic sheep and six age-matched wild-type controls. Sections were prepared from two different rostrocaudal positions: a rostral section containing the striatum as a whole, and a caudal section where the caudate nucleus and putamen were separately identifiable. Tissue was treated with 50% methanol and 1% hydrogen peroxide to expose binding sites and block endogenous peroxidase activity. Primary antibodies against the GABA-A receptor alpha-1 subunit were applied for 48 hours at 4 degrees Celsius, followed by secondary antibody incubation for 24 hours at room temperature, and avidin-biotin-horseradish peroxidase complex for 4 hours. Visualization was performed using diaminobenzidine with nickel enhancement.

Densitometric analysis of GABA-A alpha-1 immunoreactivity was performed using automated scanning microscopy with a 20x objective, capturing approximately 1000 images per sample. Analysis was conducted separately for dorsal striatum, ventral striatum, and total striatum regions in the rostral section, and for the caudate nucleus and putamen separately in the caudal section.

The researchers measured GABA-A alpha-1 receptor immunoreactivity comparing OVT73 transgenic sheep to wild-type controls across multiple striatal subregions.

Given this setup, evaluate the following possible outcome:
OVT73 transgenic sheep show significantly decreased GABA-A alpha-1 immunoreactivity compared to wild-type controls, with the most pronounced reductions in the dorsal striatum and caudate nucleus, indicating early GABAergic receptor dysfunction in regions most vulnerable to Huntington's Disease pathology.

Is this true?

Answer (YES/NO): NO